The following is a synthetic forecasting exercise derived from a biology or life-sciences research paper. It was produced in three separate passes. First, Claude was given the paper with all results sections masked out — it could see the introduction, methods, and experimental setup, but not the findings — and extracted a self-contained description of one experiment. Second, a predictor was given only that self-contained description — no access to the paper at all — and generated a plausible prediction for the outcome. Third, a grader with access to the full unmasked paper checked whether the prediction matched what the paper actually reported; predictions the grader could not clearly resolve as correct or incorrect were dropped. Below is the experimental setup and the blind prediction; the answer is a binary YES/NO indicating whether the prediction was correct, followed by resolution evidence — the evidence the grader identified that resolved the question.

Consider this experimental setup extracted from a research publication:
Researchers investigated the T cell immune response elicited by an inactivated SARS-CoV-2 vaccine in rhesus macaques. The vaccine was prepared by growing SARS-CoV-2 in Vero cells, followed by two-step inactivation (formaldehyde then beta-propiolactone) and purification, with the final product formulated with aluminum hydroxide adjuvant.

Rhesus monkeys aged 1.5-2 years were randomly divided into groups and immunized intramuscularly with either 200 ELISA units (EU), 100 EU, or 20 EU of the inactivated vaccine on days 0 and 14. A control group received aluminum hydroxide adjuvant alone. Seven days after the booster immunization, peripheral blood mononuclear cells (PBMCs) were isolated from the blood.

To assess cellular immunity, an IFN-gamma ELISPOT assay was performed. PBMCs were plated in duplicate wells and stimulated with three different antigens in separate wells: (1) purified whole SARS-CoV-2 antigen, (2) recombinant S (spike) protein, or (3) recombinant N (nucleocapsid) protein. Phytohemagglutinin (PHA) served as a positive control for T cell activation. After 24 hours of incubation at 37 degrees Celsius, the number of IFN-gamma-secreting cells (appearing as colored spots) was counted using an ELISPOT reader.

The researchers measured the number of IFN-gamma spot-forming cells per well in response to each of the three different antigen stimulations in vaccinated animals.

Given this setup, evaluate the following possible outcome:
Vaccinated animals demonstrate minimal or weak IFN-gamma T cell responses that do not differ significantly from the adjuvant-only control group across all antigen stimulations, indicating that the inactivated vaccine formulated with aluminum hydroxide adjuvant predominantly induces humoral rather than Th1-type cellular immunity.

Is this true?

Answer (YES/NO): NO